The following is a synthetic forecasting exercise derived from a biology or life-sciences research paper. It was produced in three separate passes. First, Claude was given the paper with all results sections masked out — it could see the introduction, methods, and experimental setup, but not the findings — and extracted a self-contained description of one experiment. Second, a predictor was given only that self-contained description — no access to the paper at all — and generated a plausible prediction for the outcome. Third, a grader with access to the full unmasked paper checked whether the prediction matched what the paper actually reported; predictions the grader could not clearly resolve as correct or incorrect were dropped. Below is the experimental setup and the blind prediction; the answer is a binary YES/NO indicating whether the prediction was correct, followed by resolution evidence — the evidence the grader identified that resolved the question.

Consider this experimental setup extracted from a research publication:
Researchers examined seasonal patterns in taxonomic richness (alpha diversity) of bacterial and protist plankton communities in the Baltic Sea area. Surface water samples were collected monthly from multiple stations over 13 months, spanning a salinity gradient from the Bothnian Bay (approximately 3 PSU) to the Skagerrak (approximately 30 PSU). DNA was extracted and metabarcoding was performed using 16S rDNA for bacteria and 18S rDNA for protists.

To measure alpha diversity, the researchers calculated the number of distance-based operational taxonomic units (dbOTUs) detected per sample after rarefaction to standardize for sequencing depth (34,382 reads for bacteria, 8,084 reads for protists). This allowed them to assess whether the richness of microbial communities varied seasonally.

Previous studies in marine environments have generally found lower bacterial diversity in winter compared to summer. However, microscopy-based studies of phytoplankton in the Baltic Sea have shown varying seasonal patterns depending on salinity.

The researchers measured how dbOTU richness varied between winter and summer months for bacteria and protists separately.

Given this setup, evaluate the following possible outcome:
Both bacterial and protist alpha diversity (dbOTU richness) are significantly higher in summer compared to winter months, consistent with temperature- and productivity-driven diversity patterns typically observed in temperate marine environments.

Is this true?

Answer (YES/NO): NO